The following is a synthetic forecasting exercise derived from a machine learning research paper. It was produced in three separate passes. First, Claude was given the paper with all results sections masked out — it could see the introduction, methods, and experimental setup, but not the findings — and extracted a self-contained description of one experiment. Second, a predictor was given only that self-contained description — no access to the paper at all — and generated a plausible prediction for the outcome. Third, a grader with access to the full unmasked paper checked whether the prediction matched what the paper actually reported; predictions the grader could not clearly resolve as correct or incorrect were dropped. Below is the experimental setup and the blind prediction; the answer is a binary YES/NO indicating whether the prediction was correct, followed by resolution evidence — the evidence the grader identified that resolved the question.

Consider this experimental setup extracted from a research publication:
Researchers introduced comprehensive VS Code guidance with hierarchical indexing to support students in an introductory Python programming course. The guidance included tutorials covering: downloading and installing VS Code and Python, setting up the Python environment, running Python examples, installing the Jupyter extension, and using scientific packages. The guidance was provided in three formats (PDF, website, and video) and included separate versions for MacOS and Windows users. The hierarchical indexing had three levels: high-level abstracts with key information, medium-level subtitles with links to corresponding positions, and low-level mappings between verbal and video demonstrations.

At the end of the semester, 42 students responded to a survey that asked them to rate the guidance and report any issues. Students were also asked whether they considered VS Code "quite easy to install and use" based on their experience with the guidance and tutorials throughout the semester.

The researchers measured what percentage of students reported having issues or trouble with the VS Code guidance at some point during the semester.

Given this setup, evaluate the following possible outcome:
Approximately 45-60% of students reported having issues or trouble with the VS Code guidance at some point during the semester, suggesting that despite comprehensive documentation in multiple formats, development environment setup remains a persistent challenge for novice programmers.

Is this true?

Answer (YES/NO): NO